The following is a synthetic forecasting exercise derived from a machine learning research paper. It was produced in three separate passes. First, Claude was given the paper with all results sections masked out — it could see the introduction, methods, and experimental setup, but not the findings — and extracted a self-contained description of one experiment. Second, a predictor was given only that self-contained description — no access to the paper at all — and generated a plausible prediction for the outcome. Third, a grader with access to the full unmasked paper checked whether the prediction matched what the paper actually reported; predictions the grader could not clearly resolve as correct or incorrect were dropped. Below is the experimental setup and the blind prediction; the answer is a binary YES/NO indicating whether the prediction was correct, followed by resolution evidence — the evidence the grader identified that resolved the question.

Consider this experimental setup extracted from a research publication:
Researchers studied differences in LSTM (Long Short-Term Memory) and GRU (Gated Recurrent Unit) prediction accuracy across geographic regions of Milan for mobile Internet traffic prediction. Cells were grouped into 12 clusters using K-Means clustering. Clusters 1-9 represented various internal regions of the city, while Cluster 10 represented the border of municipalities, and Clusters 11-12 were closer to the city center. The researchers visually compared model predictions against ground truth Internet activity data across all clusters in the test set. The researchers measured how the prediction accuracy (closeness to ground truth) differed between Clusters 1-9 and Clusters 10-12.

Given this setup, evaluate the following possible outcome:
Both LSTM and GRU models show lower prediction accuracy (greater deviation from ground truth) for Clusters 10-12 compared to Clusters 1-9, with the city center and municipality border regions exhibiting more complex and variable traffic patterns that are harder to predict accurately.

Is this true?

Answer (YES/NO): NO